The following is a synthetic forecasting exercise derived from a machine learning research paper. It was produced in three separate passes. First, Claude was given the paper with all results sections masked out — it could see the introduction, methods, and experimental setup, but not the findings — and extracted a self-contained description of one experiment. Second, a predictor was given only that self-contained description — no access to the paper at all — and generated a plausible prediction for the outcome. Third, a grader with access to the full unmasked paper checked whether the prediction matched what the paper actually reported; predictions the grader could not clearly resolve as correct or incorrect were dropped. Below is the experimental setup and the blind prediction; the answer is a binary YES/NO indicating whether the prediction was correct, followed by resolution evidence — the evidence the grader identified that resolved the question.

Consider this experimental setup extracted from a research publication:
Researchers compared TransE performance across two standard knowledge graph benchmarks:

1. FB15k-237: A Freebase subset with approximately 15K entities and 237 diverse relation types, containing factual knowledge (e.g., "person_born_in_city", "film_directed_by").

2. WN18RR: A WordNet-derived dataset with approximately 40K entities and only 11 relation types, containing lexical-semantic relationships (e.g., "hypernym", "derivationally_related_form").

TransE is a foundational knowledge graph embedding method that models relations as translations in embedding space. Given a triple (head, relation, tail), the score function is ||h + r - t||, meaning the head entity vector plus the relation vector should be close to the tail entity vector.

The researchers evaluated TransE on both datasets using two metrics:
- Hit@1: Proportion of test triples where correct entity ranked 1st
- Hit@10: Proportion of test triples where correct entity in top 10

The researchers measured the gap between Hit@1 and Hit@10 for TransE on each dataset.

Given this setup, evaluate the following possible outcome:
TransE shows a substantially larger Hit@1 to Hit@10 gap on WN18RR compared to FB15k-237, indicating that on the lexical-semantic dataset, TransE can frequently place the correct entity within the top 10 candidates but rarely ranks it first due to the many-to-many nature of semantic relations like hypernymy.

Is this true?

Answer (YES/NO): YES